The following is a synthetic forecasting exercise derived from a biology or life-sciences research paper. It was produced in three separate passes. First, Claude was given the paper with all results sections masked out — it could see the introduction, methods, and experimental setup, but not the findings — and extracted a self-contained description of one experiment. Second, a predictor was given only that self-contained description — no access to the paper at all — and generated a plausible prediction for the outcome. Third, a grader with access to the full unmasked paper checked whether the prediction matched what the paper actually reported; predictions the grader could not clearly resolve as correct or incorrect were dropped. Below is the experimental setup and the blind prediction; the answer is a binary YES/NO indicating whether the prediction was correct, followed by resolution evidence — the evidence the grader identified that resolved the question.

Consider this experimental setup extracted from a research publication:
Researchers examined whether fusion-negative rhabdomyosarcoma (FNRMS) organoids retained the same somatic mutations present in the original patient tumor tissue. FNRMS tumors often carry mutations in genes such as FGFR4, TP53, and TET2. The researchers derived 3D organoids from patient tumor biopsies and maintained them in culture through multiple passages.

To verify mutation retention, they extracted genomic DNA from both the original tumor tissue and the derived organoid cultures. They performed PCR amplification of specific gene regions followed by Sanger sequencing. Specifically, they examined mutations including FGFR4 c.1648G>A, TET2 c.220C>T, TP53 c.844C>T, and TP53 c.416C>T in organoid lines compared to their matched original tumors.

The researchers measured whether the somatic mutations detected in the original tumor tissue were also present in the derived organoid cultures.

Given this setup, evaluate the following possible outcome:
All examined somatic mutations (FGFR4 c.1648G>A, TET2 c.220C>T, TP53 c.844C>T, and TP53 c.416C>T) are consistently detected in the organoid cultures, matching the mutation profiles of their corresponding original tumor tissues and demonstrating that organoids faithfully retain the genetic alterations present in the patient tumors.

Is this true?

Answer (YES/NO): YES